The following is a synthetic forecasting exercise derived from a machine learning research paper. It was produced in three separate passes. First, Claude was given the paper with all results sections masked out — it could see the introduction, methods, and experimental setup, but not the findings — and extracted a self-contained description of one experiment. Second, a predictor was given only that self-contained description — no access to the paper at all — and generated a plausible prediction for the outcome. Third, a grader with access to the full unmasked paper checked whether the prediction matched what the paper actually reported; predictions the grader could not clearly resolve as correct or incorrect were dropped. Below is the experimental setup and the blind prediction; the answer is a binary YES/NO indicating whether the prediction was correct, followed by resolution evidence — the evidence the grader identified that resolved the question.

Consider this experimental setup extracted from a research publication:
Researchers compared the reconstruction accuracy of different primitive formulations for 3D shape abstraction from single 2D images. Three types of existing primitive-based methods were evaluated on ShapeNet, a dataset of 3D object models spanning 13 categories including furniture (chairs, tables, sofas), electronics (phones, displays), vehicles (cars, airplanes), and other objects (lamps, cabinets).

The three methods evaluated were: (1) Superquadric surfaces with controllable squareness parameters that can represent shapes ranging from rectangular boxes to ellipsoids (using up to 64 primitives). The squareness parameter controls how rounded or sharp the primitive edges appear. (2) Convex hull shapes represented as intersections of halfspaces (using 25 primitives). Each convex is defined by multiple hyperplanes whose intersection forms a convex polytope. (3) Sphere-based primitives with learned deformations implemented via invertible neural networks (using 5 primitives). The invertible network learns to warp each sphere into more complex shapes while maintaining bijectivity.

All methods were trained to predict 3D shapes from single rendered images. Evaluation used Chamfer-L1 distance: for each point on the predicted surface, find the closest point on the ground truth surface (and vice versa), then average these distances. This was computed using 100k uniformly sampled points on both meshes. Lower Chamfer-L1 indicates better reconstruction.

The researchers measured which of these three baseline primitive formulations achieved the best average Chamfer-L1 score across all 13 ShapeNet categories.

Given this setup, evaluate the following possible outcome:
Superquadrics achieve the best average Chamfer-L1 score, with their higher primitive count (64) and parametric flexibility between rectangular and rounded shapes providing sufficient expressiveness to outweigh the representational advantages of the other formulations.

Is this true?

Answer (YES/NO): NO